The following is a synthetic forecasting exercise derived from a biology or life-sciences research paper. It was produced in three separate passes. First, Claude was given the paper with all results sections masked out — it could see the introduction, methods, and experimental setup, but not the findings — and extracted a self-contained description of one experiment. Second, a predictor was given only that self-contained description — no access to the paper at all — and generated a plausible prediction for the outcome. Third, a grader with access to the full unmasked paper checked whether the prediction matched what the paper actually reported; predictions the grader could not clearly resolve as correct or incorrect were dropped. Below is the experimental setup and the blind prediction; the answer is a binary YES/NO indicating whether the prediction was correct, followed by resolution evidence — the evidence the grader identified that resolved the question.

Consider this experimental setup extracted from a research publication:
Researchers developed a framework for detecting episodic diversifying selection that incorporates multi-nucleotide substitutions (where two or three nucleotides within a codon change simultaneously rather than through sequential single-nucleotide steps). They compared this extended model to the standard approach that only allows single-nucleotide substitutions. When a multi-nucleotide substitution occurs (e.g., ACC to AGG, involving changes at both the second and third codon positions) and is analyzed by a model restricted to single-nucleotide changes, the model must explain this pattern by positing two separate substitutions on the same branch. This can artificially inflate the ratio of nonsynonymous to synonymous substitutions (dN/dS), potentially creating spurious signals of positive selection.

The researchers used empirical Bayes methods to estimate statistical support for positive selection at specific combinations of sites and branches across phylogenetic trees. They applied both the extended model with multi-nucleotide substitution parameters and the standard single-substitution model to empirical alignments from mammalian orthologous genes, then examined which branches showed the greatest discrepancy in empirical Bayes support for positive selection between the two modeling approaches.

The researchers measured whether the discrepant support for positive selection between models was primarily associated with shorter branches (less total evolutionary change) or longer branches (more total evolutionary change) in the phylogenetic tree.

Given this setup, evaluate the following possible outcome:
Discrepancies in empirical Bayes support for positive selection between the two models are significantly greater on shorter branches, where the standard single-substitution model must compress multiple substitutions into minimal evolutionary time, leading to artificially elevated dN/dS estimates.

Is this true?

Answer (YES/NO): YES